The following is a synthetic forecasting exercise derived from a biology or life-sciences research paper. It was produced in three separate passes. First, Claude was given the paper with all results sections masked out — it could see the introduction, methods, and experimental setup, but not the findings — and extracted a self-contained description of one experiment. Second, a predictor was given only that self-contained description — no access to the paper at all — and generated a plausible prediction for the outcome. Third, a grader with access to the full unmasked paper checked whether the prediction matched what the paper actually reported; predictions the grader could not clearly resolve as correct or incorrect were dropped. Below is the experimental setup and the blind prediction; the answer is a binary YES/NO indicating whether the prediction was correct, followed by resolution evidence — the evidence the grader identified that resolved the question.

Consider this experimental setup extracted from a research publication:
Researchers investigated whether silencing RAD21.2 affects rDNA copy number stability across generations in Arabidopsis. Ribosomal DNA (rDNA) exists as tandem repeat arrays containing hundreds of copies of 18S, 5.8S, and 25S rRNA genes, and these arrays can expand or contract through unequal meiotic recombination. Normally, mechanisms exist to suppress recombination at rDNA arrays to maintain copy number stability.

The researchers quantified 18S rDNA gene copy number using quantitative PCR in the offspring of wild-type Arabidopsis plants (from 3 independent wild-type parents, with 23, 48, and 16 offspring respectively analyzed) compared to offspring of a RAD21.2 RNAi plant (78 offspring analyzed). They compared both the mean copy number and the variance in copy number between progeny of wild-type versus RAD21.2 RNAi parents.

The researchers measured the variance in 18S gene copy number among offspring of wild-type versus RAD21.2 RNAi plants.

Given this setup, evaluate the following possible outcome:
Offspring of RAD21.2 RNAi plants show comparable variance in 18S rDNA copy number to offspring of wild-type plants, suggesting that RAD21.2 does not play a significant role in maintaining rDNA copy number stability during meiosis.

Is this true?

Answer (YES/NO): NO